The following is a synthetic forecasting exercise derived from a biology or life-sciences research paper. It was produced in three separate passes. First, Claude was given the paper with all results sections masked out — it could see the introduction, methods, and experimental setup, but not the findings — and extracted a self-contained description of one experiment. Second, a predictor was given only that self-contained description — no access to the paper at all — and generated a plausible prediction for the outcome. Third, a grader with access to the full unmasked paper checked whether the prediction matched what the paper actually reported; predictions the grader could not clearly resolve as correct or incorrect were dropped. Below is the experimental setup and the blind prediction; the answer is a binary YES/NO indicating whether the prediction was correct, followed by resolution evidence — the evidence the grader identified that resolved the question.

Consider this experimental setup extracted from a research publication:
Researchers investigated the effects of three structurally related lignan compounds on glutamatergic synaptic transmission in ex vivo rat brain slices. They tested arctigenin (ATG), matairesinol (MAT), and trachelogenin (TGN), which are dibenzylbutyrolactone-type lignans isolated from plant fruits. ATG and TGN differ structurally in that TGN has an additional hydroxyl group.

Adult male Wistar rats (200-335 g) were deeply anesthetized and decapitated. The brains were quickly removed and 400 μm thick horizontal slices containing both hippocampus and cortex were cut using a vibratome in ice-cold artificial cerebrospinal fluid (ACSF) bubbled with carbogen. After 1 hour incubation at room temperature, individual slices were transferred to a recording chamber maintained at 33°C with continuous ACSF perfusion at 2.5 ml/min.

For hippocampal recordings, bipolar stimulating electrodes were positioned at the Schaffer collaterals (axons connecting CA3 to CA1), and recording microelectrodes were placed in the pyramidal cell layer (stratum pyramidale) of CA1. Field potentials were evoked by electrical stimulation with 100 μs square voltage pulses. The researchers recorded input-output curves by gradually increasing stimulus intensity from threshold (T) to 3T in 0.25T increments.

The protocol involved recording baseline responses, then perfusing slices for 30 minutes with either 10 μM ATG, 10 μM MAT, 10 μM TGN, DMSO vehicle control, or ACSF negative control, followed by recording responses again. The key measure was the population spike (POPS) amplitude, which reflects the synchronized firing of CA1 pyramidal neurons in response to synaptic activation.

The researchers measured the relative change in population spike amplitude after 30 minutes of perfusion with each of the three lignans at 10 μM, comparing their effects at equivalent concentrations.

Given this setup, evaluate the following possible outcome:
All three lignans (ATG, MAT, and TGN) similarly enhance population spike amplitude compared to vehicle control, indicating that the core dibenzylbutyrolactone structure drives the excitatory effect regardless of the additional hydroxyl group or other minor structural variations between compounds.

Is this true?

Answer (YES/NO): NO